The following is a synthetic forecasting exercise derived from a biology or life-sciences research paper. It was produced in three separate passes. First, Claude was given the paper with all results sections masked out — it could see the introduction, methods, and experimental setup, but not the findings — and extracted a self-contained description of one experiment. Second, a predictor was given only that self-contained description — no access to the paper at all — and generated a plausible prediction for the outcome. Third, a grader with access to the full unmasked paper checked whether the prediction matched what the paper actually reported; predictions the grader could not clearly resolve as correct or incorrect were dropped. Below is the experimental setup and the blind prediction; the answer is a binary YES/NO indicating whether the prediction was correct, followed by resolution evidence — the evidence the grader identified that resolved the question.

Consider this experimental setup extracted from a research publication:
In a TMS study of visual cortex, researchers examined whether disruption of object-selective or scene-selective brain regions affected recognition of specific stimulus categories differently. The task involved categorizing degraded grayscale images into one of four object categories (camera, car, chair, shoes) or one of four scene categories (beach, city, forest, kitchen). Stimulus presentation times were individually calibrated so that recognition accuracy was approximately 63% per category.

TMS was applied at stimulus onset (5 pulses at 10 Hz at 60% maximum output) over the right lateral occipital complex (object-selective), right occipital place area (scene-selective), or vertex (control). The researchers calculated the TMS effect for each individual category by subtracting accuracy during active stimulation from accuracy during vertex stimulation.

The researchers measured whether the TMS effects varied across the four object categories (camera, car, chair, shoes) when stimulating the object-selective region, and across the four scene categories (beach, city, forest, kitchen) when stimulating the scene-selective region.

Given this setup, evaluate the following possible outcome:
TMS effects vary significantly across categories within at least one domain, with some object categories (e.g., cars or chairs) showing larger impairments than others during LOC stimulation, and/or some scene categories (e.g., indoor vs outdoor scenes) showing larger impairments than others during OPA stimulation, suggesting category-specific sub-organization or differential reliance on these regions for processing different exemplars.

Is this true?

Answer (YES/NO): NO